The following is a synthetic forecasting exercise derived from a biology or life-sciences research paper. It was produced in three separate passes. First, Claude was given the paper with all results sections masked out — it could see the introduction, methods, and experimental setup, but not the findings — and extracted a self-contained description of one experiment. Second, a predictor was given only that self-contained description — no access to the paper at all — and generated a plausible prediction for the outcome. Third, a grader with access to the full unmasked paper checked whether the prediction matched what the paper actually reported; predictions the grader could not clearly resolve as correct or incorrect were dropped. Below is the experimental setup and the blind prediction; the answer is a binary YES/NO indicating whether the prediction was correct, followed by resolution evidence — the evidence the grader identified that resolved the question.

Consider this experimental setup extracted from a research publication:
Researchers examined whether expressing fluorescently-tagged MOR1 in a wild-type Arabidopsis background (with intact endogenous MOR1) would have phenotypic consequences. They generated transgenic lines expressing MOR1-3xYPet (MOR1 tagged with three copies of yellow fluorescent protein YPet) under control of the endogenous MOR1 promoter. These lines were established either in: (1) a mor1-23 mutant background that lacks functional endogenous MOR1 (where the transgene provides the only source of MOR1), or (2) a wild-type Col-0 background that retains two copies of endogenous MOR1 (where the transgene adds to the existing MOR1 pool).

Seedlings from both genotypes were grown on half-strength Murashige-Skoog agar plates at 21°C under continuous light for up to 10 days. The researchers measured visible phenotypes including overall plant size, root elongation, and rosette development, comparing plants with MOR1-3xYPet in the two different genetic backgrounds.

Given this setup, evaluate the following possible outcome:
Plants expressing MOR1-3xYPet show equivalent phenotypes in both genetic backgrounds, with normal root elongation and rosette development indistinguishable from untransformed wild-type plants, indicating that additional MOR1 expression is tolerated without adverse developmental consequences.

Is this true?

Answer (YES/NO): NO